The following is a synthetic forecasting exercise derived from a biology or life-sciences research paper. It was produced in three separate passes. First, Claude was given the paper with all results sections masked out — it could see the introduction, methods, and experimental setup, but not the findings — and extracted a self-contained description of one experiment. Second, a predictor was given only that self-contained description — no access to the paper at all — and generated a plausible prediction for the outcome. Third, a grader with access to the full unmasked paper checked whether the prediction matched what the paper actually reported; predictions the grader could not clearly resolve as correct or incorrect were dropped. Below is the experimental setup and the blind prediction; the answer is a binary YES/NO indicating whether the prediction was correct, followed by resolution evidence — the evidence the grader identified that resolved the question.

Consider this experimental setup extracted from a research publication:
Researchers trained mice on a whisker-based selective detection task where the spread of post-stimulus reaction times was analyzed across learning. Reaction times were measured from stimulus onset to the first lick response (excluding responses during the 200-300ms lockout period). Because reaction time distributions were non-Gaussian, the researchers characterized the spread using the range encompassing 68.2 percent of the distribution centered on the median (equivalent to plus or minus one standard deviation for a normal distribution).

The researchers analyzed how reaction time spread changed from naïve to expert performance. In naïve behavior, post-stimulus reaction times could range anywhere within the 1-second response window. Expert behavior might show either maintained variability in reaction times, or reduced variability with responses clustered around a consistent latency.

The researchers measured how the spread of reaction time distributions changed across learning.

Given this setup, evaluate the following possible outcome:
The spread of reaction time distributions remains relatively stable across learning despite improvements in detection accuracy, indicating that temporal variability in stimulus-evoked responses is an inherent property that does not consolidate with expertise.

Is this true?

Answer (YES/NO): NO